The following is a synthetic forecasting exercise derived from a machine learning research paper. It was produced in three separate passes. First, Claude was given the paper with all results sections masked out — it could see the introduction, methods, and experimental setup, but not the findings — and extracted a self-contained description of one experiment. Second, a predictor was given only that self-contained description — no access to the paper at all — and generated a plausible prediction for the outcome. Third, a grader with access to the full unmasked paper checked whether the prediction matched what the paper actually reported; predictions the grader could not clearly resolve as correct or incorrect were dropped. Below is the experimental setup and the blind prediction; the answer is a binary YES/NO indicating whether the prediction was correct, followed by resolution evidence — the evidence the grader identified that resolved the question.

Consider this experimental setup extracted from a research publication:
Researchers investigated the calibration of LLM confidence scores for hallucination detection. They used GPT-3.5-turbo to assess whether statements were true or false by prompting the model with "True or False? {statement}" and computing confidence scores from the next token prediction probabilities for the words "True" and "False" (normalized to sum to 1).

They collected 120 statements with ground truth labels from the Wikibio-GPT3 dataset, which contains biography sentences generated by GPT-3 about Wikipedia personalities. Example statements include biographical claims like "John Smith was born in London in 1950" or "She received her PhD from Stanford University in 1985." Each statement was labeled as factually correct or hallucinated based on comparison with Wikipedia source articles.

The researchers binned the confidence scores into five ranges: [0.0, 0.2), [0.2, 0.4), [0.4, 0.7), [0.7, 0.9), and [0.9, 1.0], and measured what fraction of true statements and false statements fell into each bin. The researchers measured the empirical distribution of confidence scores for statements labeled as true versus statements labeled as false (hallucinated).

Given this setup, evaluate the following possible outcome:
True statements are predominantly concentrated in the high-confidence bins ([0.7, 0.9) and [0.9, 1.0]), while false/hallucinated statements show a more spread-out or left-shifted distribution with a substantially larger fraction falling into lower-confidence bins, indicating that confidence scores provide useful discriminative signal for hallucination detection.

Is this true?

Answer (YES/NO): YES